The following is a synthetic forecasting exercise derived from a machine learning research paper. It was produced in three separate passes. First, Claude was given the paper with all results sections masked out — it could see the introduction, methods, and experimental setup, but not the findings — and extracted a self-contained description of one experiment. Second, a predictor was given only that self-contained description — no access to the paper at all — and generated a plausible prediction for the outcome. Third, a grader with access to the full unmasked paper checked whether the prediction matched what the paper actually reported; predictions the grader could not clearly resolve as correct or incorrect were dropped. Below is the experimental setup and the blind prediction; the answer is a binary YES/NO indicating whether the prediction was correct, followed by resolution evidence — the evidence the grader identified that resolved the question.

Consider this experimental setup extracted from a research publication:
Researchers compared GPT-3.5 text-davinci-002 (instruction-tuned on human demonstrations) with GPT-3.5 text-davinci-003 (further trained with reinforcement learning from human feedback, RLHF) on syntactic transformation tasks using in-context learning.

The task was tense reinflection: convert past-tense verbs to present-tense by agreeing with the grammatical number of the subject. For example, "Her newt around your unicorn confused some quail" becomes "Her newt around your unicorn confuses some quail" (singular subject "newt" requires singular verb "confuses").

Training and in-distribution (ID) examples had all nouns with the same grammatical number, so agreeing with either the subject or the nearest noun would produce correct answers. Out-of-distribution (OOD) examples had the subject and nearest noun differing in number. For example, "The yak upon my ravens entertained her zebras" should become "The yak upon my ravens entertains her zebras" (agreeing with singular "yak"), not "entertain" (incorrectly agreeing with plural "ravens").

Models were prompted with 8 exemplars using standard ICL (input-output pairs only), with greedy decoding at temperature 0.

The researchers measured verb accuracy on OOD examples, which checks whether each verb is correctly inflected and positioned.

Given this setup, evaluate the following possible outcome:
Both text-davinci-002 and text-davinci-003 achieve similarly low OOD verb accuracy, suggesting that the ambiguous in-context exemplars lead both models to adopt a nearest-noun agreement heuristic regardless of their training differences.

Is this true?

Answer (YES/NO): NO